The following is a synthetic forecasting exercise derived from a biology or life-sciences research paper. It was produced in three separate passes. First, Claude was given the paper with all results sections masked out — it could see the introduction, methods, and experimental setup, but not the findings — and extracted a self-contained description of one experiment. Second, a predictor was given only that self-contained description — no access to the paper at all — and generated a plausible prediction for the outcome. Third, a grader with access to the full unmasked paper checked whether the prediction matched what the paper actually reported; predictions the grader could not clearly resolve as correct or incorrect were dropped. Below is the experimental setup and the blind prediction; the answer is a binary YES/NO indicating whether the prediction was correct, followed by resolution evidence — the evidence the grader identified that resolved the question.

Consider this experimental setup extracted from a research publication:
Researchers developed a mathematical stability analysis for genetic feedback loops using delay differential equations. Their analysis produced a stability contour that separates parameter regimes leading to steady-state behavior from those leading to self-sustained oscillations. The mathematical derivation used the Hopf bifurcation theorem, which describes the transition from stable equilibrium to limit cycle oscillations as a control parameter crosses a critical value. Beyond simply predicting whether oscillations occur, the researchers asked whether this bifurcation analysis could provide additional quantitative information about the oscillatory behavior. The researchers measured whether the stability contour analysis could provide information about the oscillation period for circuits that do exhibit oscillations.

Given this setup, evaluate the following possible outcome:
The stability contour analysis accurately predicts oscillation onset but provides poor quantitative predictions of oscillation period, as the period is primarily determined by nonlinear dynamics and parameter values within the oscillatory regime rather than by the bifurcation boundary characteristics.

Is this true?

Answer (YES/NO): NO